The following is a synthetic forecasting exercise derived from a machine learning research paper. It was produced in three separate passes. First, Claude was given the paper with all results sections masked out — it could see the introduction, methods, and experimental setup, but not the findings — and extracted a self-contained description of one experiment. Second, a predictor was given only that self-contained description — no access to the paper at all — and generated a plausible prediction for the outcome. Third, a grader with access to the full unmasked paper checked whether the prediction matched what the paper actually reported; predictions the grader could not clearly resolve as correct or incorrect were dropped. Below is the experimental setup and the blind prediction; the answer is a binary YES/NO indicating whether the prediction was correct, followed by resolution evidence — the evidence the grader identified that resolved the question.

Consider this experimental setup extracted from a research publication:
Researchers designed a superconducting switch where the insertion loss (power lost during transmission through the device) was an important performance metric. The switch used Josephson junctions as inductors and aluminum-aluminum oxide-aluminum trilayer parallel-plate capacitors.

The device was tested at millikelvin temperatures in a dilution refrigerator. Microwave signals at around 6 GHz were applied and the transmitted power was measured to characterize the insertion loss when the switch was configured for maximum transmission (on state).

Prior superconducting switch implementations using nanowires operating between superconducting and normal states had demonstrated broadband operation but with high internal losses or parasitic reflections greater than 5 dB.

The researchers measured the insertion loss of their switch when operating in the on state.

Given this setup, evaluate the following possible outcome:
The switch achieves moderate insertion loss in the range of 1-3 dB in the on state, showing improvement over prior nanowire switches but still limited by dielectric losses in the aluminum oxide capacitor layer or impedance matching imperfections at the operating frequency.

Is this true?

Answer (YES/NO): YES